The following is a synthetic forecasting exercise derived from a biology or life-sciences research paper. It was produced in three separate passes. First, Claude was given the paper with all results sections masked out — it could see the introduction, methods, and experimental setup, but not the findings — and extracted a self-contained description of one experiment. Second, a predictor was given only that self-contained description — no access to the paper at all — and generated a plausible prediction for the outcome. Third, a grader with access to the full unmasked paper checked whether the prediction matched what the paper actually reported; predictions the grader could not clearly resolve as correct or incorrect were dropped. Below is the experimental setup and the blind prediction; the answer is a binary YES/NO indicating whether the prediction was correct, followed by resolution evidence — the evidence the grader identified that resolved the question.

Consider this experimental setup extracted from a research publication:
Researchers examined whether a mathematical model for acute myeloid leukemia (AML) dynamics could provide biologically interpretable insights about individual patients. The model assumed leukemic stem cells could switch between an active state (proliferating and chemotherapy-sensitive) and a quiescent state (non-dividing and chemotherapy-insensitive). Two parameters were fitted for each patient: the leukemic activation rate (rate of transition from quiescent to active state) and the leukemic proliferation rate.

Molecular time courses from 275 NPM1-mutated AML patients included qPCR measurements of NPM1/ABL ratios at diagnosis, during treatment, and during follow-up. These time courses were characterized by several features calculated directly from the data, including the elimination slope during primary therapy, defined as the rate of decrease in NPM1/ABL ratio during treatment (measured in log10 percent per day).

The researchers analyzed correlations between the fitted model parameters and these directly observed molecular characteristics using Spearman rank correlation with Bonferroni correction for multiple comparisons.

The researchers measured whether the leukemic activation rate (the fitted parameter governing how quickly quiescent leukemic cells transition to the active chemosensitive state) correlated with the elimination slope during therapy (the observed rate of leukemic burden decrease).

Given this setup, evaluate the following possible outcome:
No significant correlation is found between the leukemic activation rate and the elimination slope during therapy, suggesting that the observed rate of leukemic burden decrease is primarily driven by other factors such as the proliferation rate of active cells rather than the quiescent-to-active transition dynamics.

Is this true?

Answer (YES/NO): NO